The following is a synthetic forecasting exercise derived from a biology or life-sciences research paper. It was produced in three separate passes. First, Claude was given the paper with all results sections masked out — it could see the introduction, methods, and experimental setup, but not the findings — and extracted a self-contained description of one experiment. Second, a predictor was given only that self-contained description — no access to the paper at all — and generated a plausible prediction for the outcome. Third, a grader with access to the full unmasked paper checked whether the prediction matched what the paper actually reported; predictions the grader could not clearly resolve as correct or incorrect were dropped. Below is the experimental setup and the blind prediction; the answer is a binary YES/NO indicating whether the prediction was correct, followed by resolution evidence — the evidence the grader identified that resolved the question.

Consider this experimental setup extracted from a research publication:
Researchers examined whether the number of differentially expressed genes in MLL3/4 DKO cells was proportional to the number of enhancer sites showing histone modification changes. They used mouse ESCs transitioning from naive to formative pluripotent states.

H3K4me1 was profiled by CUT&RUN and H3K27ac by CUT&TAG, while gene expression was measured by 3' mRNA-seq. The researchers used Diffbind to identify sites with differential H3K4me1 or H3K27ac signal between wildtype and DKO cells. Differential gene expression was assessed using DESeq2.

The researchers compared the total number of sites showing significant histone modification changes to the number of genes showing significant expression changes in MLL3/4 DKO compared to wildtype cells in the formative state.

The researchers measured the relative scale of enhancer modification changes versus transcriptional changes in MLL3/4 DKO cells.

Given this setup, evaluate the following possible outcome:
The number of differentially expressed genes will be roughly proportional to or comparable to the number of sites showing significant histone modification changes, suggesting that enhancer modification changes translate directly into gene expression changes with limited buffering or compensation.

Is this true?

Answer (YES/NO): NO